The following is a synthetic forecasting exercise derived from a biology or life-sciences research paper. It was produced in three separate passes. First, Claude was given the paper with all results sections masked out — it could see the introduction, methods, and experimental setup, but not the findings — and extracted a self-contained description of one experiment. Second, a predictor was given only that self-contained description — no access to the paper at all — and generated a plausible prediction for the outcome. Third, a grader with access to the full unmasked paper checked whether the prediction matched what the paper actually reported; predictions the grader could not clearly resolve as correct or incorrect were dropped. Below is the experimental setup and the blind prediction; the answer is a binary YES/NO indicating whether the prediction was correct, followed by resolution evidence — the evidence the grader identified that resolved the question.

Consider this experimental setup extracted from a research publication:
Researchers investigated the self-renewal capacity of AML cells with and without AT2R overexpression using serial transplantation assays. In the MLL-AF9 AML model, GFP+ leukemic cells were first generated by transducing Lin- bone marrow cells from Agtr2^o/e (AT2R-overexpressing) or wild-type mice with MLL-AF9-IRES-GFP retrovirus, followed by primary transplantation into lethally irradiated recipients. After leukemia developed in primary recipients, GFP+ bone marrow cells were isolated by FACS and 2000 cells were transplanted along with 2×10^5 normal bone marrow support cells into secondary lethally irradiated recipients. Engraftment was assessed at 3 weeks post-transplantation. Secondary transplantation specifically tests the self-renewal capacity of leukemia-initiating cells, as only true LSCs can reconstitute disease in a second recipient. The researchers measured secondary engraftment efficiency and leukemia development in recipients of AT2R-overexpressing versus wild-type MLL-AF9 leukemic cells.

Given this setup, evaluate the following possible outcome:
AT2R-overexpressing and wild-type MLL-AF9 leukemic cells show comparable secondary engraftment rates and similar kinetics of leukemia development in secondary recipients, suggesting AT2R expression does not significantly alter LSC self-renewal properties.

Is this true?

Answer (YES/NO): NO